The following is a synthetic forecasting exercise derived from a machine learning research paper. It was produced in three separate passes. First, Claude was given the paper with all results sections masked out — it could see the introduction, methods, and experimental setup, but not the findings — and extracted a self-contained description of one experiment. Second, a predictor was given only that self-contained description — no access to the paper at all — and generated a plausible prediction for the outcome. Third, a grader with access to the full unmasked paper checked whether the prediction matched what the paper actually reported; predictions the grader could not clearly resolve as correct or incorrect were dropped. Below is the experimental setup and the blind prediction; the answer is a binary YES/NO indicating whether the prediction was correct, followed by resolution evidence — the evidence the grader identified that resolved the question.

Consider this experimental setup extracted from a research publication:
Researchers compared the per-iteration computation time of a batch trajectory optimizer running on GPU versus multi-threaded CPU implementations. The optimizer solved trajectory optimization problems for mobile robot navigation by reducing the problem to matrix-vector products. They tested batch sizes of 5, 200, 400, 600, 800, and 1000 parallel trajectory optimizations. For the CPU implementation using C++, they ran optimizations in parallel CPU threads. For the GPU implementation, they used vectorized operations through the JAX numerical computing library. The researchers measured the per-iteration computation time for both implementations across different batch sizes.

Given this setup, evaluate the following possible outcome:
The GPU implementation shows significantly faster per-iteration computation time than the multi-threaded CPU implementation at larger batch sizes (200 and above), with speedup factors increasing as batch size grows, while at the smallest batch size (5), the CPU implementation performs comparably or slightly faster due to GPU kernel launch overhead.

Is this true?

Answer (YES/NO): YES